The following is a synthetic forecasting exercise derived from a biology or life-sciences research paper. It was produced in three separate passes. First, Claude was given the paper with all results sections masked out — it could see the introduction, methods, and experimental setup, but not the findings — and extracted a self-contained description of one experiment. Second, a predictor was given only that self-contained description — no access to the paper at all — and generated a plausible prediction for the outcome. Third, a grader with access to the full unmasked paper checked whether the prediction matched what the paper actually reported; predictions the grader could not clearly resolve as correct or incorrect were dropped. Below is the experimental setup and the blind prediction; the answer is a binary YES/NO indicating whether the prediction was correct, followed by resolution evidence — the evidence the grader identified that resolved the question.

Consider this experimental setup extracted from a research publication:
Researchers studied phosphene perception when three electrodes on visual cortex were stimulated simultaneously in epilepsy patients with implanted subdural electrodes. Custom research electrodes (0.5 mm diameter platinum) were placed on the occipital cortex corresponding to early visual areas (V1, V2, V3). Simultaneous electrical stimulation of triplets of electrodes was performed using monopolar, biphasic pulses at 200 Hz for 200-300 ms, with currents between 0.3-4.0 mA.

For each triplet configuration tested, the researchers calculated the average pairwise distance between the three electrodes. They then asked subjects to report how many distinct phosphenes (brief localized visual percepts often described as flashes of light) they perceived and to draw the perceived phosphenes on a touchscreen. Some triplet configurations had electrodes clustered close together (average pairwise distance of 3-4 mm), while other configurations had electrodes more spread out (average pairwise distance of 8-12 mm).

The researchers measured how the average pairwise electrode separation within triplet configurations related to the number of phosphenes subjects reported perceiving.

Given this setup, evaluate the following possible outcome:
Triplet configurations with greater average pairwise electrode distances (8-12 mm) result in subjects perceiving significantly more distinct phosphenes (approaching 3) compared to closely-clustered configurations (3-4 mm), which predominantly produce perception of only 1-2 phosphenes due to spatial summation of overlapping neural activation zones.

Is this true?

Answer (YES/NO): NO